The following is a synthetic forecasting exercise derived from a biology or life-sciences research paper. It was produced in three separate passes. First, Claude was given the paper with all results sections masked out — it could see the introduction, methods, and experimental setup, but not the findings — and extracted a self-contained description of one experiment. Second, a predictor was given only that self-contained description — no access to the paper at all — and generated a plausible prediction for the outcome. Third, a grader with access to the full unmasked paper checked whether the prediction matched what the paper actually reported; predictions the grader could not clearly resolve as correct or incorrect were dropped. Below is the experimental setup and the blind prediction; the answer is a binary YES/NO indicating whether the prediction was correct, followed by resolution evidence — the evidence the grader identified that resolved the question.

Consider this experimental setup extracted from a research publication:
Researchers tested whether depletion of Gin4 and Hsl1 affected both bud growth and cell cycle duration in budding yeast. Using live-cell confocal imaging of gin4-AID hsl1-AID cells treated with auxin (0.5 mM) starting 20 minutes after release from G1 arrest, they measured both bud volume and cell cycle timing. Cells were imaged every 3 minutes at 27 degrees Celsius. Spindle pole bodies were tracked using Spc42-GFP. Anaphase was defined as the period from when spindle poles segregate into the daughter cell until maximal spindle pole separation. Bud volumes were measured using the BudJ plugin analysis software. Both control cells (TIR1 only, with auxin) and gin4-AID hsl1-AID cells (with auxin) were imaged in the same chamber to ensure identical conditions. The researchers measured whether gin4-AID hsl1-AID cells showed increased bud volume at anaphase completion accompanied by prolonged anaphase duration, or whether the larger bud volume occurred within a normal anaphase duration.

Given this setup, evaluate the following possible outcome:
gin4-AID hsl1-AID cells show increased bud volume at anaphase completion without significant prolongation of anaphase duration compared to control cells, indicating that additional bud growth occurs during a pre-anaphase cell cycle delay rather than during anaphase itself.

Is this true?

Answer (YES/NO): YES